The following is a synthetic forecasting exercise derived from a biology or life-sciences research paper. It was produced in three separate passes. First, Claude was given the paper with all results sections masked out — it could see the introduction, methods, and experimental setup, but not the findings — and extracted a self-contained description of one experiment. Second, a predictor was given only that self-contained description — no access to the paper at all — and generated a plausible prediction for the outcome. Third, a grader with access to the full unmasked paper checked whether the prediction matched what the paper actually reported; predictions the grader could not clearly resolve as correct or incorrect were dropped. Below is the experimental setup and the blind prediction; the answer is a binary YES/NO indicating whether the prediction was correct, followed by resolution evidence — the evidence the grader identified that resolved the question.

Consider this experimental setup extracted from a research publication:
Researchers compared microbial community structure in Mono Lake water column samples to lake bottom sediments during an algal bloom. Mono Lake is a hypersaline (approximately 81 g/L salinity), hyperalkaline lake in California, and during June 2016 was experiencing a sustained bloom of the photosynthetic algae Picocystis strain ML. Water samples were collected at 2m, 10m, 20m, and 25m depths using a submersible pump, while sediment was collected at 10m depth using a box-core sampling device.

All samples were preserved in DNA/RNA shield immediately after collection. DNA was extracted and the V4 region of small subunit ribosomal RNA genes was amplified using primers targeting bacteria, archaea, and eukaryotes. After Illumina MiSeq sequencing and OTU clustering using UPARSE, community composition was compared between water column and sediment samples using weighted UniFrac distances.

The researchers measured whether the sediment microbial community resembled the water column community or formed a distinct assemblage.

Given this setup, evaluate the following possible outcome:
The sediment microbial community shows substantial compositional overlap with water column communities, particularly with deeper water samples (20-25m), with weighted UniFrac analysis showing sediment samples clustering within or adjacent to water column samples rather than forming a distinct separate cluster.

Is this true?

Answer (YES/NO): NO